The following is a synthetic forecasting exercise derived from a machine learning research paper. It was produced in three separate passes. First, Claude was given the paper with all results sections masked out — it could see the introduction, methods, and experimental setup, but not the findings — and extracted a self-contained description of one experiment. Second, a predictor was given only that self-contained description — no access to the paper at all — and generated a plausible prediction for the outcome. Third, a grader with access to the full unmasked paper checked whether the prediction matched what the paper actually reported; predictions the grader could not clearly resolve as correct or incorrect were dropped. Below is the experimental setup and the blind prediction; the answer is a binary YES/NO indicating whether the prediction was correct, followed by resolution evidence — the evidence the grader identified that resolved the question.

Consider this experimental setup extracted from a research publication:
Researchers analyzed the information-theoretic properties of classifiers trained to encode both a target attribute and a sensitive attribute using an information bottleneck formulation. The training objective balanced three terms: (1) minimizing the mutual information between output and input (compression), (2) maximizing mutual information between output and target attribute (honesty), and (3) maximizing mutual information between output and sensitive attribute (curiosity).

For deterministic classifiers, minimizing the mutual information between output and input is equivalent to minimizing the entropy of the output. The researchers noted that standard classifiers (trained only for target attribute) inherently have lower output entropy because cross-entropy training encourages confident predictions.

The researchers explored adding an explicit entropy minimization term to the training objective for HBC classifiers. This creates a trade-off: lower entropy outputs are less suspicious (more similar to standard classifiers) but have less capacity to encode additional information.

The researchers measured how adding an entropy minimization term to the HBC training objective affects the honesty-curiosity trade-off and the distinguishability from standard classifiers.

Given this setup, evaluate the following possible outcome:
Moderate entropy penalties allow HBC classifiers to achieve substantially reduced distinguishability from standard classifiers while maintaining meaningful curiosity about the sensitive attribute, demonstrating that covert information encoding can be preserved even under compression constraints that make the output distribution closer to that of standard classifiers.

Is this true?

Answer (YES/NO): YES